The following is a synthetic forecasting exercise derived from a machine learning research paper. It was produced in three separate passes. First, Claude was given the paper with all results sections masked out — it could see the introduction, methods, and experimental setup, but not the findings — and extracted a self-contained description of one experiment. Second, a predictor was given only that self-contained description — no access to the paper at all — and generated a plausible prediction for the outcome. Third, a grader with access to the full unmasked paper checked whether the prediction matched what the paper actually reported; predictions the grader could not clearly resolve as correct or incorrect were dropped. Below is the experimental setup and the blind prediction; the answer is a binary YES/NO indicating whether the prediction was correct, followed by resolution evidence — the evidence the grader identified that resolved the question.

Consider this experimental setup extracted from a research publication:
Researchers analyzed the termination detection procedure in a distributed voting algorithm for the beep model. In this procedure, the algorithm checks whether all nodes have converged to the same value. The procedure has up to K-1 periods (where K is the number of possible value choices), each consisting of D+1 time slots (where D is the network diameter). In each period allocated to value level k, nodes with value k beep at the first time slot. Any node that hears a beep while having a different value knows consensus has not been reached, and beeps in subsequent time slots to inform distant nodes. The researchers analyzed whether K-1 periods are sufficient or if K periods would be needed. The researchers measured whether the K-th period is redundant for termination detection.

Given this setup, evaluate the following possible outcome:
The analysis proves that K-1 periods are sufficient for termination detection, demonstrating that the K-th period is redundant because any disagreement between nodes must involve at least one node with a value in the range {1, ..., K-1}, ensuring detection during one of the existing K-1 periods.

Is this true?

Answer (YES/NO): YES